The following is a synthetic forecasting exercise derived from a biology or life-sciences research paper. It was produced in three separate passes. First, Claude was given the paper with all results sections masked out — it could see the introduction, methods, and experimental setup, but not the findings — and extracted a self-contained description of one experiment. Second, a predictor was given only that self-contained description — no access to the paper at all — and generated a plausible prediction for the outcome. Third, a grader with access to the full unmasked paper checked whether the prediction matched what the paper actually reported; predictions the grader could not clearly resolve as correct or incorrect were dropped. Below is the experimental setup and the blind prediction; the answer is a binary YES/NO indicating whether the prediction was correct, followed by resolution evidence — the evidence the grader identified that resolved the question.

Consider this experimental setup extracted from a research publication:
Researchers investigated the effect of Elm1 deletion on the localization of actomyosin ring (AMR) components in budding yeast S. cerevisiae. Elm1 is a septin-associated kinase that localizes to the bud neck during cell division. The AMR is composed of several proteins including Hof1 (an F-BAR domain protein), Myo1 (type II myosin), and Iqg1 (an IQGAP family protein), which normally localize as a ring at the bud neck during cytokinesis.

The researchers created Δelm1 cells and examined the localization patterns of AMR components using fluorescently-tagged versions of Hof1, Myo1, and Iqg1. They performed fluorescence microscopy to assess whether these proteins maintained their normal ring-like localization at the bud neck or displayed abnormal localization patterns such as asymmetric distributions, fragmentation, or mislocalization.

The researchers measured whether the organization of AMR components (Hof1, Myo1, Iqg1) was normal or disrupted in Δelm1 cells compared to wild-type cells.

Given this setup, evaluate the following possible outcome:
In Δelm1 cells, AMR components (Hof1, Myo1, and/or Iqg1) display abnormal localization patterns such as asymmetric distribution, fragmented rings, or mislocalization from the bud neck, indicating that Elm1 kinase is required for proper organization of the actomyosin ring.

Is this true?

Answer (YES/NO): YES